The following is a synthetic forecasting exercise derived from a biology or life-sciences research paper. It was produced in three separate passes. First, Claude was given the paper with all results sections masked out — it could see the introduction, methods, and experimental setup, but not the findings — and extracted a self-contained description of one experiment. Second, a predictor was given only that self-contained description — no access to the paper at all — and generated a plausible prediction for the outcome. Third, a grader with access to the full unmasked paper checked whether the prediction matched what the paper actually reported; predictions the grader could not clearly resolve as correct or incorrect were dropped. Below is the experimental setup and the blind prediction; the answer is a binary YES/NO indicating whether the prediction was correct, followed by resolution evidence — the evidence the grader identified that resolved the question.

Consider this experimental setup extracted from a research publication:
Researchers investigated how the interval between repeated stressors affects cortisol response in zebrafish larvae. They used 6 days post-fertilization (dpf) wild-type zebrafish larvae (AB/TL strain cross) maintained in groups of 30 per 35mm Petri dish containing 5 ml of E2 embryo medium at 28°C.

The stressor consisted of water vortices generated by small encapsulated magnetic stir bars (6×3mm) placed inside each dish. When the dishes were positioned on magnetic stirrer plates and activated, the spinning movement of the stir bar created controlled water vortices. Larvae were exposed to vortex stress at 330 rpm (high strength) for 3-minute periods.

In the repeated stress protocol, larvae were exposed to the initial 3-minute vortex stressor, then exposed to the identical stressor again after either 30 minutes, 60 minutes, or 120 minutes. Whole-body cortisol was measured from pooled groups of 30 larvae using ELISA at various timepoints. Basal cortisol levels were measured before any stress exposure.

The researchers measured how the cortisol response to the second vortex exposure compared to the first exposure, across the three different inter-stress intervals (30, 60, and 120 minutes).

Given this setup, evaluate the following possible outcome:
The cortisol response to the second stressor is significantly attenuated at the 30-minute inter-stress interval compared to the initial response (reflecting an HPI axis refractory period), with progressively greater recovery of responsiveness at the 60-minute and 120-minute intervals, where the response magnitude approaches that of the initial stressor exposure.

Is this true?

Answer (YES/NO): YES